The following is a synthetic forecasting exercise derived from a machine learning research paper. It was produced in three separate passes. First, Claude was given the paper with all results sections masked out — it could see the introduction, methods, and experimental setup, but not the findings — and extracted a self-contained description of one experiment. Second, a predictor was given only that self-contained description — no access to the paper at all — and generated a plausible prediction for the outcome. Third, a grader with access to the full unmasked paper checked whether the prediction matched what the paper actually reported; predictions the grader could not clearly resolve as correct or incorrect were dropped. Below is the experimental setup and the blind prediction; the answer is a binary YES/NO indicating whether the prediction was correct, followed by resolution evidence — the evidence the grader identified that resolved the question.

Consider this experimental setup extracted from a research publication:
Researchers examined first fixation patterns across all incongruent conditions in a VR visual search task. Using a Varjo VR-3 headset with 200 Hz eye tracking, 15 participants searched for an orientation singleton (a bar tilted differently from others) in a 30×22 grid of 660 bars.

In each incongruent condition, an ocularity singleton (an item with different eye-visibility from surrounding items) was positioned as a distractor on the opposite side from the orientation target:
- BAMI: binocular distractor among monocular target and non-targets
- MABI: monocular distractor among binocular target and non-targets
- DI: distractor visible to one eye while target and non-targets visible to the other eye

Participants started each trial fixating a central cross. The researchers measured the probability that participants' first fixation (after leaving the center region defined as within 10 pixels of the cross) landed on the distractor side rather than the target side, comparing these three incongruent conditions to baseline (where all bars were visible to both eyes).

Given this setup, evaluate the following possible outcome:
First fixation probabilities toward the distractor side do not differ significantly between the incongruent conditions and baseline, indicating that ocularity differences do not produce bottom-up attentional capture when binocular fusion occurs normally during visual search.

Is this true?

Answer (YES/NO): NO